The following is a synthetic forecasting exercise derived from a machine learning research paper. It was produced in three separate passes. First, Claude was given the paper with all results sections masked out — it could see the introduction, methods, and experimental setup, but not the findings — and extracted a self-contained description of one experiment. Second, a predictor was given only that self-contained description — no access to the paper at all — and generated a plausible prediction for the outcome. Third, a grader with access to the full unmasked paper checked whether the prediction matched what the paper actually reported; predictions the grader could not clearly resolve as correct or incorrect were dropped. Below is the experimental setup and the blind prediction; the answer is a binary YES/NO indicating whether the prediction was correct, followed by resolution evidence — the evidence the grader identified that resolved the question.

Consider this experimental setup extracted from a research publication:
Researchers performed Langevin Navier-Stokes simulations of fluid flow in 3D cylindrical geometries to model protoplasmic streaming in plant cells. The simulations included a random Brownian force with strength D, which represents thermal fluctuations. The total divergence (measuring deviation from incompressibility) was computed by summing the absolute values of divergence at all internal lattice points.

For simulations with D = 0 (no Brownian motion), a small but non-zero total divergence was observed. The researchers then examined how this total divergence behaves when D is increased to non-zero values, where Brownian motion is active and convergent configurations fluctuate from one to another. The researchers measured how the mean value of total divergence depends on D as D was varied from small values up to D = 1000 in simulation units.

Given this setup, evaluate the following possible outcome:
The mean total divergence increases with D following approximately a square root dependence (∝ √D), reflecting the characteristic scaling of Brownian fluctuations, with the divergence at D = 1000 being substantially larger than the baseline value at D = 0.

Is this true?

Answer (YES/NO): NO